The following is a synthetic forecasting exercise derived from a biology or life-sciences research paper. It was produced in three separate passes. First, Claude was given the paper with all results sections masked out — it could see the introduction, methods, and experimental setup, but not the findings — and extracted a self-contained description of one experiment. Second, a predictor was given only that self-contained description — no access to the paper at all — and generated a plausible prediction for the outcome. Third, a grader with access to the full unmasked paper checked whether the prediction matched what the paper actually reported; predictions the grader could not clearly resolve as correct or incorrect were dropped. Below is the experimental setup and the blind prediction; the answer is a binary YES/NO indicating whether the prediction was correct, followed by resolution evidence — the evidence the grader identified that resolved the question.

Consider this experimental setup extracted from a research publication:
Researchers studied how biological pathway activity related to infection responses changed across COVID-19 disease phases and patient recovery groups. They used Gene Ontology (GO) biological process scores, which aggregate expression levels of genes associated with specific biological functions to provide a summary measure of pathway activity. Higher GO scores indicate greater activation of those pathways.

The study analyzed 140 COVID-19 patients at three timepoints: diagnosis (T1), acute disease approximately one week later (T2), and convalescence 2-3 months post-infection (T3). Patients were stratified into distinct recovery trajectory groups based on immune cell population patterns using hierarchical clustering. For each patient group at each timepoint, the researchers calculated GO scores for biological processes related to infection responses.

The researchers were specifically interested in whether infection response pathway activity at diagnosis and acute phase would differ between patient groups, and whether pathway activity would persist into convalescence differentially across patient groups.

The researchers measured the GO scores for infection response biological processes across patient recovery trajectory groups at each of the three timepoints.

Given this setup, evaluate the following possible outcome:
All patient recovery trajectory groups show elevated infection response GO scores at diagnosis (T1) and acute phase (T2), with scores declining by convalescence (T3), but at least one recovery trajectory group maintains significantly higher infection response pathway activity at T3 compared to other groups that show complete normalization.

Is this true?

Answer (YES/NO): NO